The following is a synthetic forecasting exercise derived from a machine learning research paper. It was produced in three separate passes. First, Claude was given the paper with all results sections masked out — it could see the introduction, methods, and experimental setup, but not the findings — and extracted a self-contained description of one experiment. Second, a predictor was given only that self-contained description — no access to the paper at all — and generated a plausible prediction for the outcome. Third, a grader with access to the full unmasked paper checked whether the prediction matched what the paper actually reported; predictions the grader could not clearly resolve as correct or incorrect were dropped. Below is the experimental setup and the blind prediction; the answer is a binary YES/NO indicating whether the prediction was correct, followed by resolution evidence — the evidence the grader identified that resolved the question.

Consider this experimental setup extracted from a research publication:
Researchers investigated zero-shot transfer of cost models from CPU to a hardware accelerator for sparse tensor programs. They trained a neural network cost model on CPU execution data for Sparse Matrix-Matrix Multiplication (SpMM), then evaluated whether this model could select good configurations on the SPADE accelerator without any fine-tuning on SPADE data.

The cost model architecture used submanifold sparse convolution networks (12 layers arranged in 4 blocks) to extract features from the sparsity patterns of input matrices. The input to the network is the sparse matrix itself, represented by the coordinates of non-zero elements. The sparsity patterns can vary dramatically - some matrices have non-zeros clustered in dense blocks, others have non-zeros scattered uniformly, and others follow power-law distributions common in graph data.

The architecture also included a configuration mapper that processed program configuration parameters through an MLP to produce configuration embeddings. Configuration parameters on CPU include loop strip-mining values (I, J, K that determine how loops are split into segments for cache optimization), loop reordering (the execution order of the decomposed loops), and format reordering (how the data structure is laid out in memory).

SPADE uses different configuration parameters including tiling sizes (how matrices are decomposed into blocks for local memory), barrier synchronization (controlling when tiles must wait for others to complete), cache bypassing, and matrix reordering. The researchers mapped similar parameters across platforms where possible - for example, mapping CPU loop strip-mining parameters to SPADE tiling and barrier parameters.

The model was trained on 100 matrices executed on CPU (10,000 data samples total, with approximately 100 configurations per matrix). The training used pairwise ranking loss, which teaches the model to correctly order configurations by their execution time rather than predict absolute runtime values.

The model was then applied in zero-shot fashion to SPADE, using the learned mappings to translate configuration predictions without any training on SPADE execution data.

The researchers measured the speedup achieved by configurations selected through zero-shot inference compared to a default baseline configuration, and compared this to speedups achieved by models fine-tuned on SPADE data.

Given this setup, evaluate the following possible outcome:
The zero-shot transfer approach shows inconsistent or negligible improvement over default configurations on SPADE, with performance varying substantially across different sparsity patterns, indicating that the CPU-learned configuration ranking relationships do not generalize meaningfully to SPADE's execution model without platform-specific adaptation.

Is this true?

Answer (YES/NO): NO